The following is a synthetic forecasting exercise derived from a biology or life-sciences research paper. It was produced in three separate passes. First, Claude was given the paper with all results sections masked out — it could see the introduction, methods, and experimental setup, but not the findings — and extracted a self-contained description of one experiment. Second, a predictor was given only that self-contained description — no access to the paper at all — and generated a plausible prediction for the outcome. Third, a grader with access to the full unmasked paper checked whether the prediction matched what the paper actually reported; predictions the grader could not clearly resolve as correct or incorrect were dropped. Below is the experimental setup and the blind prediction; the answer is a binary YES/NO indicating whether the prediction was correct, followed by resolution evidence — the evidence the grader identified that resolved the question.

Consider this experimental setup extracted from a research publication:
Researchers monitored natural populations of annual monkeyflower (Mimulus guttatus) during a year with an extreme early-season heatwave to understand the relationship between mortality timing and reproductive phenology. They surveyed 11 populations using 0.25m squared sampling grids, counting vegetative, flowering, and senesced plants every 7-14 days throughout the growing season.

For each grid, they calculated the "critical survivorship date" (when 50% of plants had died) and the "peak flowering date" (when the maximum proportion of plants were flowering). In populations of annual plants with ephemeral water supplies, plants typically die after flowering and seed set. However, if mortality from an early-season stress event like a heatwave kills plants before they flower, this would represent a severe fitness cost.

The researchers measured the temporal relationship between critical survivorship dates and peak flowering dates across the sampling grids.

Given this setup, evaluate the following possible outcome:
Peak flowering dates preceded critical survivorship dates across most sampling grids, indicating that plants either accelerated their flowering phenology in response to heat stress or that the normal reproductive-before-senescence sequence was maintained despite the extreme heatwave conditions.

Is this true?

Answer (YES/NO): NO